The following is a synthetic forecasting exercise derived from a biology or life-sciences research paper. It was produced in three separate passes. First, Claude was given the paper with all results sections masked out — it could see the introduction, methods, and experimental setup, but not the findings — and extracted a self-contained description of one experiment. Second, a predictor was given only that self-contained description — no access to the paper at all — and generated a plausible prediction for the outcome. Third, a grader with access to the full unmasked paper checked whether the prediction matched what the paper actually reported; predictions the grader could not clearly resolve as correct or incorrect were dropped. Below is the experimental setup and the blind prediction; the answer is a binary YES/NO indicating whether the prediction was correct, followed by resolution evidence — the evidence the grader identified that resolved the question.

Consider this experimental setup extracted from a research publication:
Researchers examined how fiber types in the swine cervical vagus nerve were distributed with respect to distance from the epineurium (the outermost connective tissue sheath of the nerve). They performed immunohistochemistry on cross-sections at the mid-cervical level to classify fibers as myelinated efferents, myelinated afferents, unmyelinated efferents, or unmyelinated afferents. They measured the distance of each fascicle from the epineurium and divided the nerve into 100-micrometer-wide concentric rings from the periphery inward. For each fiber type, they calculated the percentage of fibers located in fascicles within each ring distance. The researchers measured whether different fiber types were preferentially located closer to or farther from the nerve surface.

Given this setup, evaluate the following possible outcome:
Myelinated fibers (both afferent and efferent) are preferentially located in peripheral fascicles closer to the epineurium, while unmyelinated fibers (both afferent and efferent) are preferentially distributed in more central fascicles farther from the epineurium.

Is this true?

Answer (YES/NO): NO